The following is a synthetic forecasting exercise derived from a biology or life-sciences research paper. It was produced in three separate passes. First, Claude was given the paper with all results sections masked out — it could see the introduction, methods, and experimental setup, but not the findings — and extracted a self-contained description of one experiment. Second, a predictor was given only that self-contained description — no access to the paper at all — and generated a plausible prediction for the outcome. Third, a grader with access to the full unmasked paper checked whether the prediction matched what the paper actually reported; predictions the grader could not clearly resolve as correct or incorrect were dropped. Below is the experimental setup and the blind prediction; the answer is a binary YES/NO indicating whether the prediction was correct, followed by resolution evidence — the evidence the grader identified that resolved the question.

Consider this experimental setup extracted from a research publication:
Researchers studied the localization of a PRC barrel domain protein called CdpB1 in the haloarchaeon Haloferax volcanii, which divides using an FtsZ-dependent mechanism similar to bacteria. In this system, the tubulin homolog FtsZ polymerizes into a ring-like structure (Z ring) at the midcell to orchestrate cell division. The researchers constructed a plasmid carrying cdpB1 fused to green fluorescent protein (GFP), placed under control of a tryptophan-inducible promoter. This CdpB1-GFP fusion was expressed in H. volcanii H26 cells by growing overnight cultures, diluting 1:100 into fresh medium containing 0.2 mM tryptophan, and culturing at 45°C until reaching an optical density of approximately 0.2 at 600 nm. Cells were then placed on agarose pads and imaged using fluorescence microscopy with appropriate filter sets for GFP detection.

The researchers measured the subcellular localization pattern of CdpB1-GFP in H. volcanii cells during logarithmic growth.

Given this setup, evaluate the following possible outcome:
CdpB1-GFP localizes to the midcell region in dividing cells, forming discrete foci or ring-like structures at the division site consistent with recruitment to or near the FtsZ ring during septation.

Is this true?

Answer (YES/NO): YES